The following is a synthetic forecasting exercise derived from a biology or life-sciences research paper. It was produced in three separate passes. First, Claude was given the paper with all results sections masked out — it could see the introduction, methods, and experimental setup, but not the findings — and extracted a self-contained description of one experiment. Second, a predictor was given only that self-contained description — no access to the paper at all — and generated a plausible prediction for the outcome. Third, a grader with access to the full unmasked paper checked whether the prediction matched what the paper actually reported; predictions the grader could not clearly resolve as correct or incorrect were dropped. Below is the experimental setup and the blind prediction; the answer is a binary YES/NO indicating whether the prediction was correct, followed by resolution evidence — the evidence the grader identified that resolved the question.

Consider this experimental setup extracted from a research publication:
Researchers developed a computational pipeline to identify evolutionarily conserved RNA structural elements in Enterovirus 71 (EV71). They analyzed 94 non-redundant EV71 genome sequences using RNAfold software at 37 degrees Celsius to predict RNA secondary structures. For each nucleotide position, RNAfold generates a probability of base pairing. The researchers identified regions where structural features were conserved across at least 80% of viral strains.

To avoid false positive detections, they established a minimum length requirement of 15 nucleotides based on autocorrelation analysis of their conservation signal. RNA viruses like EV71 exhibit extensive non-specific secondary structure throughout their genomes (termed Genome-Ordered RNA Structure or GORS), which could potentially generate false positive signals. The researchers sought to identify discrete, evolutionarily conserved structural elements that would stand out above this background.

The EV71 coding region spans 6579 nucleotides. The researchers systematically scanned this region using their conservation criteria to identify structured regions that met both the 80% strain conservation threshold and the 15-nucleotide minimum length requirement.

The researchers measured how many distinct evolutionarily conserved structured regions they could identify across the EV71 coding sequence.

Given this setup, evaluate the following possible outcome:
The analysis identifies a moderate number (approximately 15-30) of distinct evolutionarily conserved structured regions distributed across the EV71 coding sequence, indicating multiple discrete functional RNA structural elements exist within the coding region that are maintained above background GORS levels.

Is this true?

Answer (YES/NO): NO